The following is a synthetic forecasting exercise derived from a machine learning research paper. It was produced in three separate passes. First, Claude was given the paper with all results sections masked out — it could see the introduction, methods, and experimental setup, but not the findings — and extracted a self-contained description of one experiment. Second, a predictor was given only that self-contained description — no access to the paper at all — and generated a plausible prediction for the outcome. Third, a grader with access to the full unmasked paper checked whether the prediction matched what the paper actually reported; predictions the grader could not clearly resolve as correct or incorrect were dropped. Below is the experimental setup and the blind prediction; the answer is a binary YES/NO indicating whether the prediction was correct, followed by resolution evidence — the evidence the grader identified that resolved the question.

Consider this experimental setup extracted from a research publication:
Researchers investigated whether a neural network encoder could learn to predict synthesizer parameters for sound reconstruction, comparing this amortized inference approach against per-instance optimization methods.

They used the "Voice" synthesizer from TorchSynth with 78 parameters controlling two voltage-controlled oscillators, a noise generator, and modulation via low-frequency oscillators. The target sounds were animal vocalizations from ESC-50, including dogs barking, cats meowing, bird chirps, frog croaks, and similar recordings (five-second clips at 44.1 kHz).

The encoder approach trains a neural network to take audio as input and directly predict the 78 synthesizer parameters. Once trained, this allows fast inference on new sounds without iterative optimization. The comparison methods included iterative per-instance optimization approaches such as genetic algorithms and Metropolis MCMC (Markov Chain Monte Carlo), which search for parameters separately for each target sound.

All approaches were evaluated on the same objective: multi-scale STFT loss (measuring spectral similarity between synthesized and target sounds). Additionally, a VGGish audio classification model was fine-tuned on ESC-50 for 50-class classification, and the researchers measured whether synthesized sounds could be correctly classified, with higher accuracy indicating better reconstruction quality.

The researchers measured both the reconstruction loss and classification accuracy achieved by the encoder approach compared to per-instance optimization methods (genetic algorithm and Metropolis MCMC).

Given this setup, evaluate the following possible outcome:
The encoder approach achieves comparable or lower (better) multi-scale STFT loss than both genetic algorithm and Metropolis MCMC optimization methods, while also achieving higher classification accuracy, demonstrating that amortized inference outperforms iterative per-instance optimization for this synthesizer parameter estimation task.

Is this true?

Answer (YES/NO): NO